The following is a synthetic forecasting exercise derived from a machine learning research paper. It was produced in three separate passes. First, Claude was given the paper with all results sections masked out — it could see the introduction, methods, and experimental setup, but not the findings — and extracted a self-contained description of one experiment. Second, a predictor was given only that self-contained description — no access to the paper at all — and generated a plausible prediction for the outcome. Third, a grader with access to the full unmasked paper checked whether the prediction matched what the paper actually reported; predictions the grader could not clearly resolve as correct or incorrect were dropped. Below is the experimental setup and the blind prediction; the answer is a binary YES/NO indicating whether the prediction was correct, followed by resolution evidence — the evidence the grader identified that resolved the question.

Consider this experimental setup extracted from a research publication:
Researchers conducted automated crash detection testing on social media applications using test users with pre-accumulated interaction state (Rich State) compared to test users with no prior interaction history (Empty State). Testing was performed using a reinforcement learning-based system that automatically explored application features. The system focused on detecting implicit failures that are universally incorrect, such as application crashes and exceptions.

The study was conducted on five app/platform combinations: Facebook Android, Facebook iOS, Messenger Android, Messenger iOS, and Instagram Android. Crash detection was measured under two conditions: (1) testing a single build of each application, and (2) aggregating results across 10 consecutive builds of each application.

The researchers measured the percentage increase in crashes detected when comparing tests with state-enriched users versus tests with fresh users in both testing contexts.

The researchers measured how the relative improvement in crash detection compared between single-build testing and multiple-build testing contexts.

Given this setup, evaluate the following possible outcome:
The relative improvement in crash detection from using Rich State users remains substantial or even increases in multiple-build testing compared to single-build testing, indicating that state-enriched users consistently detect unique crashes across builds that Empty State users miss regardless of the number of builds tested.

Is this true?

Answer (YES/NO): NO